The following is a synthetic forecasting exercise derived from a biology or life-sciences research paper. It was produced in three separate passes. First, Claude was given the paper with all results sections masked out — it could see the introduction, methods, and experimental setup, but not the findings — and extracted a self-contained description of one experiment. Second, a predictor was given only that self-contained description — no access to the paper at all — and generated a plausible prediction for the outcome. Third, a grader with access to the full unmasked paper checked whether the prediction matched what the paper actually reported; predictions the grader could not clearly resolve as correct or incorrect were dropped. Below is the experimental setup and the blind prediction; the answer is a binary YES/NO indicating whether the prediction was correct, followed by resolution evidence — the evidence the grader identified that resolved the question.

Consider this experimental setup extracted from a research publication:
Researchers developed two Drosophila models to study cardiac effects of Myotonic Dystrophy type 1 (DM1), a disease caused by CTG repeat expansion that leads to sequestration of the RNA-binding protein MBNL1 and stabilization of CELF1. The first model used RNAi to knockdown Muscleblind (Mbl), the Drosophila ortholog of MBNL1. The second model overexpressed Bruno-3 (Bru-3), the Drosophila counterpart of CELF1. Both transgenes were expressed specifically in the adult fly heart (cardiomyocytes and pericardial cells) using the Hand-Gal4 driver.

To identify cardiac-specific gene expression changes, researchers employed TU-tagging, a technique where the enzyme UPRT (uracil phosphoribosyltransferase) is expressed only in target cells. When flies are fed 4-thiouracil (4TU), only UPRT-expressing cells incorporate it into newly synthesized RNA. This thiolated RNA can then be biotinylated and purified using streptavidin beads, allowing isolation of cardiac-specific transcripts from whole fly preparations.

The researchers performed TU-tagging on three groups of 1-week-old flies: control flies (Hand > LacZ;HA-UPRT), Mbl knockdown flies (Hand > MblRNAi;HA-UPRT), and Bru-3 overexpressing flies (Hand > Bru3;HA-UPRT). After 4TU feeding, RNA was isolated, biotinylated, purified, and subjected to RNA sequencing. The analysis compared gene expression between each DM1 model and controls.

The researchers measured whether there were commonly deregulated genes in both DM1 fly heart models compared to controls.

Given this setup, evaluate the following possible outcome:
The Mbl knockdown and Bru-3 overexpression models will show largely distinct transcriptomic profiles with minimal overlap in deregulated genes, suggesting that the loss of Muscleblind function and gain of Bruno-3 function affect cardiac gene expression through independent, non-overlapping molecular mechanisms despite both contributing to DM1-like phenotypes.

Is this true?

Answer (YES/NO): NO